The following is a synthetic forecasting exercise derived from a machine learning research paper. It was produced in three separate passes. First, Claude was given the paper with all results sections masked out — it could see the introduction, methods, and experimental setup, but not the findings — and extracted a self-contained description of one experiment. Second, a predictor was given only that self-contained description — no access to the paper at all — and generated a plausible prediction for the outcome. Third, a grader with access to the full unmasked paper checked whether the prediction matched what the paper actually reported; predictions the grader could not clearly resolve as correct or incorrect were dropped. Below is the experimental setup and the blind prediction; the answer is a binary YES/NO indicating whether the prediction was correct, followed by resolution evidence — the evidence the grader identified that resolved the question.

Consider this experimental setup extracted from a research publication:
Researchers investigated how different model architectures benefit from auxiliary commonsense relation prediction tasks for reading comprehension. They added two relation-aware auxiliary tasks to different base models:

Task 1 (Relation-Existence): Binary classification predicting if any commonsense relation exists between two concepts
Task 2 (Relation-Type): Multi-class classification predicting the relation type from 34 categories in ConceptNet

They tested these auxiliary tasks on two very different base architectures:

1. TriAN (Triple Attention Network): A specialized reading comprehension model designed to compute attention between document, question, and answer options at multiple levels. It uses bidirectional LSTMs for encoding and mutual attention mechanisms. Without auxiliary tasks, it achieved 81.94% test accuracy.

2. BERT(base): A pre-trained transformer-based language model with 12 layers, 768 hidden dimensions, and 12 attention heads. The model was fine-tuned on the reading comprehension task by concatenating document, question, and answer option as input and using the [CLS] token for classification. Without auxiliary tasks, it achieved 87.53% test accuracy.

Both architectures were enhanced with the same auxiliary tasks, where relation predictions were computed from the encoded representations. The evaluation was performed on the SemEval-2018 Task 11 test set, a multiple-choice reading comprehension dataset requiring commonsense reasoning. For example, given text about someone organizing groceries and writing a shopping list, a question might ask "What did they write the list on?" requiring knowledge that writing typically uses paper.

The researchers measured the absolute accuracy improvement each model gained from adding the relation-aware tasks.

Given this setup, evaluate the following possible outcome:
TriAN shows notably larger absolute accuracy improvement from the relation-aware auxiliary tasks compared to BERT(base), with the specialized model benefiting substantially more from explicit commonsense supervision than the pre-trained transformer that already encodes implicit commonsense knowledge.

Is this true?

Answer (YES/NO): NO